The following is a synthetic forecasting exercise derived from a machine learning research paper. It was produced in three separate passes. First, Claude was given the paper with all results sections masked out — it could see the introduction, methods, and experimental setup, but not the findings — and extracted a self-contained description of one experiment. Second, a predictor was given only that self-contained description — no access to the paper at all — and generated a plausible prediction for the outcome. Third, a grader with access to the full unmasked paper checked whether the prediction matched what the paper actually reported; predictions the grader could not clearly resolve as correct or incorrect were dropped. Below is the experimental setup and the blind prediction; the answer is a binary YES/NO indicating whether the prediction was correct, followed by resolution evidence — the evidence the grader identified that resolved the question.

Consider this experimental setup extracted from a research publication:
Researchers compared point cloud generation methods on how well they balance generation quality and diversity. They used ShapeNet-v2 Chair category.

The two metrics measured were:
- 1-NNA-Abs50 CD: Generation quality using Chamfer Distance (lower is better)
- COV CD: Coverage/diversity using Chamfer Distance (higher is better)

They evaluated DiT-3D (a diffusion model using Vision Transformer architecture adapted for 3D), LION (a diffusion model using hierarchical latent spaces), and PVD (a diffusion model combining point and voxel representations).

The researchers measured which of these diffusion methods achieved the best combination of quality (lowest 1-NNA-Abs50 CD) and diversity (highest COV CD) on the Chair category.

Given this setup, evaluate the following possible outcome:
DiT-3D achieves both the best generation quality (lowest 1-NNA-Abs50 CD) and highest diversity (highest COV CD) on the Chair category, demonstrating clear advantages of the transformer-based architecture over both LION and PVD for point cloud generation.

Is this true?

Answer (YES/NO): YES